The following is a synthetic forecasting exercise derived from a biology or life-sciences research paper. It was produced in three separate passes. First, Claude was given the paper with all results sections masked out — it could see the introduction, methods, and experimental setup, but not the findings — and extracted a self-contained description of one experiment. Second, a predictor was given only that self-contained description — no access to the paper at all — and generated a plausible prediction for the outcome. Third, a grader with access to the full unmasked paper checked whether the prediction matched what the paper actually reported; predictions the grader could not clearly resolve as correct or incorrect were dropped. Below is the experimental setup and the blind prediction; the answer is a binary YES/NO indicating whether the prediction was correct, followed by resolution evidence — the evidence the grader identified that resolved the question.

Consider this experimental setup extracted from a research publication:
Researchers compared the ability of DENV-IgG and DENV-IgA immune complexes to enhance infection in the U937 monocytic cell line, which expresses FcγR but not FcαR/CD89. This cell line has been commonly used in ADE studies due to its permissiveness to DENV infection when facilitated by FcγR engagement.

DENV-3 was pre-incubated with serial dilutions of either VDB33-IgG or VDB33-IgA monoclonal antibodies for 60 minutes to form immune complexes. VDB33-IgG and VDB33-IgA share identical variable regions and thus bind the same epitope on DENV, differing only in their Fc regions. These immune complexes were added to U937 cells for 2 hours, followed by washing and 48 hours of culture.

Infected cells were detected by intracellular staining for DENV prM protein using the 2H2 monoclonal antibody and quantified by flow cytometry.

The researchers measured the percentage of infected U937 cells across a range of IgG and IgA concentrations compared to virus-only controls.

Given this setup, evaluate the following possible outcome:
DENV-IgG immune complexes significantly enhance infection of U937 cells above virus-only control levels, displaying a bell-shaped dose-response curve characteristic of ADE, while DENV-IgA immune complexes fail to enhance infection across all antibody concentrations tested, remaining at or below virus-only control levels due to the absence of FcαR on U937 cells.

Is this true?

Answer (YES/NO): NO